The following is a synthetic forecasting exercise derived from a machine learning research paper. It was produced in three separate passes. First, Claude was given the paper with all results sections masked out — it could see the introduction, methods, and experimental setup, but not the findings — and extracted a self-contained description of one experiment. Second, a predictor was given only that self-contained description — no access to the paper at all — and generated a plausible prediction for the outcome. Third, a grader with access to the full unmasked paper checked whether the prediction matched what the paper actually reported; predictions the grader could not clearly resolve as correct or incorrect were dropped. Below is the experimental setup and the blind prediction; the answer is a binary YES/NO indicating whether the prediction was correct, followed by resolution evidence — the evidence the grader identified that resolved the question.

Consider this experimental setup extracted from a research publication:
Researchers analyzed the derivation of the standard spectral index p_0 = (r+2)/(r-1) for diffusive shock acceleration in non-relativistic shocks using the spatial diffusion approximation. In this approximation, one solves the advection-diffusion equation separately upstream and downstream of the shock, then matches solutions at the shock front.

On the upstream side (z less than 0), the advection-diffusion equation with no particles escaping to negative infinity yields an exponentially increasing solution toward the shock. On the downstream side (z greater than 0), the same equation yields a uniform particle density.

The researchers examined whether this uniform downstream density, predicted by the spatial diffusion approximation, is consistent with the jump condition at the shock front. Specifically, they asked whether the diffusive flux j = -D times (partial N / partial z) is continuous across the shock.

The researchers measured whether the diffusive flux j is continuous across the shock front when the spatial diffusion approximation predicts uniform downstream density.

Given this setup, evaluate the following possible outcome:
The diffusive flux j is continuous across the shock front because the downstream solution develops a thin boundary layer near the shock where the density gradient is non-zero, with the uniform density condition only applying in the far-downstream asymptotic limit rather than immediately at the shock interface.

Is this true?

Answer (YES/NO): NO